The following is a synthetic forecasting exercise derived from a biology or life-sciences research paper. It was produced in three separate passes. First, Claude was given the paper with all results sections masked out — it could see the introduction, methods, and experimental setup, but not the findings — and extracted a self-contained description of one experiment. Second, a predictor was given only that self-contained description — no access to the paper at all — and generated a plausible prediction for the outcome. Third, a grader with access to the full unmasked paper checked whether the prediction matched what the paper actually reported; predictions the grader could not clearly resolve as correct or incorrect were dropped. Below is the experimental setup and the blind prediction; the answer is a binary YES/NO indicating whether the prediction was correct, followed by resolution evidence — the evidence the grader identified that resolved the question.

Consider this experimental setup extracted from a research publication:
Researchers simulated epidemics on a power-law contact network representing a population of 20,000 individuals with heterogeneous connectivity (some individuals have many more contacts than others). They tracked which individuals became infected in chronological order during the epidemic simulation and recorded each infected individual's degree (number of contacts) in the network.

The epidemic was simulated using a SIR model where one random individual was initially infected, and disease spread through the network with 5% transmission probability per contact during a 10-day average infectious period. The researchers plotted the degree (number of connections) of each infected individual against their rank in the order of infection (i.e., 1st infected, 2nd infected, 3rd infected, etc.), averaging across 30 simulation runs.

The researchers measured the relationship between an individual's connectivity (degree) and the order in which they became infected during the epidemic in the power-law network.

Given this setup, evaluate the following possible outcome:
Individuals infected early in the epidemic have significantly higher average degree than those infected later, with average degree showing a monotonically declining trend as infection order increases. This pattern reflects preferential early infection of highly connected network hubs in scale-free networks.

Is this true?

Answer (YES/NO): YES